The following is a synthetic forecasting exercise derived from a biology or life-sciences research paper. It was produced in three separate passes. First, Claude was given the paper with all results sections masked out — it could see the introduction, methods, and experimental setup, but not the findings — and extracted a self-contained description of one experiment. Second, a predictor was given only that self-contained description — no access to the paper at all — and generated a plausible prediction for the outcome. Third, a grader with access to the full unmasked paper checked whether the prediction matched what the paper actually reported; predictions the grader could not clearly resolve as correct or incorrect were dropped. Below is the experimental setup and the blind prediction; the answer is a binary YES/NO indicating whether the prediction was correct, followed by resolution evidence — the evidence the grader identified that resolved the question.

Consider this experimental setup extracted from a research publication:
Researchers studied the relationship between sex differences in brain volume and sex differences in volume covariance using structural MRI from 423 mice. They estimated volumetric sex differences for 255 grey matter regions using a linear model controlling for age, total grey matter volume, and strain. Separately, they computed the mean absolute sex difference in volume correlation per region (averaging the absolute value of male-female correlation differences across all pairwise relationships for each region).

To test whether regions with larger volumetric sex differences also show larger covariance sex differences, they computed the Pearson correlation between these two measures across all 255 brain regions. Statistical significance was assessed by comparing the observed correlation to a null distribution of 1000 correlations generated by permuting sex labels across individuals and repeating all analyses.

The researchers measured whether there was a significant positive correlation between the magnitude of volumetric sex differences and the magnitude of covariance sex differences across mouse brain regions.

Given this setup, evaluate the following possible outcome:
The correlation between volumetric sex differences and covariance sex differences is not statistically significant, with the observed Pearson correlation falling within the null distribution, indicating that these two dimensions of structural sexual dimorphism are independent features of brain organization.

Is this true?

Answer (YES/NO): YES